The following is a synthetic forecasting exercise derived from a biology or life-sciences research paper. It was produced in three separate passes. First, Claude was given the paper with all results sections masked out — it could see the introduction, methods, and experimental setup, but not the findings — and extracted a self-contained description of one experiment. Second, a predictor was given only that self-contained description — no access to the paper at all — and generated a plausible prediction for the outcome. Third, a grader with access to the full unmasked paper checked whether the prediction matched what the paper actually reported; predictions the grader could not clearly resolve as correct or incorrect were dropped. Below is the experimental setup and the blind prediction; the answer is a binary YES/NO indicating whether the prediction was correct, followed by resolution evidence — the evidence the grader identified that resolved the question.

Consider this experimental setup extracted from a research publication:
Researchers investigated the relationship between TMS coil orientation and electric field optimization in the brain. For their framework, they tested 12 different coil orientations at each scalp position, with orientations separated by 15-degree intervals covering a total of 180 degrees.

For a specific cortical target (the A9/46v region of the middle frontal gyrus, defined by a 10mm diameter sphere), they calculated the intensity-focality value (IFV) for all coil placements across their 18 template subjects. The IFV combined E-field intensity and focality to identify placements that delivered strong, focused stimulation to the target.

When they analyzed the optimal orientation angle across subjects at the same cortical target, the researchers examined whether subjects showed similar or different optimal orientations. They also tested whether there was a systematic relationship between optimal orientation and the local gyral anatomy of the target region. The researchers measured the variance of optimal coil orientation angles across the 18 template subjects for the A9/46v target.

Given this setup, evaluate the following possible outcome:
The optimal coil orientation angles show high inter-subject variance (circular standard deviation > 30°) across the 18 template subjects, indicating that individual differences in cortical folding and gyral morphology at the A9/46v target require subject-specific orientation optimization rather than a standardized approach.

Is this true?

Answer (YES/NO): NO